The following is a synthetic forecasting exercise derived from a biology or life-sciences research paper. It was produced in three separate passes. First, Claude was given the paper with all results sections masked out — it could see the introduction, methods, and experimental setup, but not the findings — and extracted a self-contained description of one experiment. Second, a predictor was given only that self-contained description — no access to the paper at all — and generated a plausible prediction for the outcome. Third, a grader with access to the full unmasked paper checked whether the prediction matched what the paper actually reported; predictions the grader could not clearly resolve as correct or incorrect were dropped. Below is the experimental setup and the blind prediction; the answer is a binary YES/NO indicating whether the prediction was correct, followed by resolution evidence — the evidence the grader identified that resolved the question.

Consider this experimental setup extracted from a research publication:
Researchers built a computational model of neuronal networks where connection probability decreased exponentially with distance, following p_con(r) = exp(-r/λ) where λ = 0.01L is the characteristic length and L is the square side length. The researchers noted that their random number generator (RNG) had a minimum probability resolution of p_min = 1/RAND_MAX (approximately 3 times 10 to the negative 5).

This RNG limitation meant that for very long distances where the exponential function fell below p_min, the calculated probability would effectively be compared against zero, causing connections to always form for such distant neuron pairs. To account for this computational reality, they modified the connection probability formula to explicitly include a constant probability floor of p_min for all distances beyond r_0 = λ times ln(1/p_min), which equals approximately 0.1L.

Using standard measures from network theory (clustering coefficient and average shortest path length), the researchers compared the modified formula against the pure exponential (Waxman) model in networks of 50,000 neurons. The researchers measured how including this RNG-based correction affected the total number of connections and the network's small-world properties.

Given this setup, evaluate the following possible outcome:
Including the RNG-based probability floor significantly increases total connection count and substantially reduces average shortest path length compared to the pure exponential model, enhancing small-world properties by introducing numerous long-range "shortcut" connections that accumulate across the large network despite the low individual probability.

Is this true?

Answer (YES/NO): NO